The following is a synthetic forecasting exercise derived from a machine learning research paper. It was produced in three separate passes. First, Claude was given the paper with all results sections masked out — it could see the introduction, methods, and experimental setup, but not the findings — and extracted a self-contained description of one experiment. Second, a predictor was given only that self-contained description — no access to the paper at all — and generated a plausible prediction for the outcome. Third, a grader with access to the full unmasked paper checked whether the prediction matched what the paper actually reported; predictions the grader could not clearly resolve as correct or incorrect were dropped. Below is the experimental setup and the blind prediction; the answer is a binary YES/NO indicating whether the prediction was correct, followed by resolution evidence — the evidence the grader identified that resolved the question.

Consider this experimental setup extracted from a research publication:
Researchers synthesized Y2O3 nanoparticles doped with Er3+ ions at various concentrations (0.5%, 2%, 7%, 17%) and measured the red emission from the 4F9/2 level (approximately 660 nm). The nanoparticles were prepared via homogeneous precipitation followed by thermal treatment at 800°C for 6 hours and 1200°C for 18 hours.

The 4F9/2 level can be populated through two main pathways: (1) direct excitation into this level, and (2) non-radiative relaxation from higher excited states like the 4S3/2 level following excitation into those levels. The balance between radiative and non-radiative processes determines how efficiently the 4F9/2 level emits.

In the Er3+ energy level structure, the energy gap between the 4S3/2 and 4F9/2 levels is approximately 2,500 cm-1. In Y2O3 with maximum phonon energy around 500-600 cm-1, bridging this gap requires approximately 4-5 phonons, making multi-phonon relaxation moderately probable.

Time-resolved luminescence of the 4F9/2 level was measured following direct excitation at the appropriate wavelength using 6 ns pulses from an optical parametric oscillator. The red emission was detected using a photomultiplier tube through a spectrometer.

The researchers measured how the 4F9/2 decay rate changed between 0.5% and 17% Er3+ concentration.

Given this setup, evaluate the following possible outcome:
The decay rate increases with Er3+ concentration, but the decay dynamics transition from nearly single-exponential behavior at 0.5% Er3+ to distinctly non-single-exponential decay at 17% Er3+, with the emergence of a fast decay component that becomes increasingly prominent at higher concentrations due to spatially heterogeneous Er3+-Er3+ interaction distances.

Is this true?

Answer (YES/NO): NO